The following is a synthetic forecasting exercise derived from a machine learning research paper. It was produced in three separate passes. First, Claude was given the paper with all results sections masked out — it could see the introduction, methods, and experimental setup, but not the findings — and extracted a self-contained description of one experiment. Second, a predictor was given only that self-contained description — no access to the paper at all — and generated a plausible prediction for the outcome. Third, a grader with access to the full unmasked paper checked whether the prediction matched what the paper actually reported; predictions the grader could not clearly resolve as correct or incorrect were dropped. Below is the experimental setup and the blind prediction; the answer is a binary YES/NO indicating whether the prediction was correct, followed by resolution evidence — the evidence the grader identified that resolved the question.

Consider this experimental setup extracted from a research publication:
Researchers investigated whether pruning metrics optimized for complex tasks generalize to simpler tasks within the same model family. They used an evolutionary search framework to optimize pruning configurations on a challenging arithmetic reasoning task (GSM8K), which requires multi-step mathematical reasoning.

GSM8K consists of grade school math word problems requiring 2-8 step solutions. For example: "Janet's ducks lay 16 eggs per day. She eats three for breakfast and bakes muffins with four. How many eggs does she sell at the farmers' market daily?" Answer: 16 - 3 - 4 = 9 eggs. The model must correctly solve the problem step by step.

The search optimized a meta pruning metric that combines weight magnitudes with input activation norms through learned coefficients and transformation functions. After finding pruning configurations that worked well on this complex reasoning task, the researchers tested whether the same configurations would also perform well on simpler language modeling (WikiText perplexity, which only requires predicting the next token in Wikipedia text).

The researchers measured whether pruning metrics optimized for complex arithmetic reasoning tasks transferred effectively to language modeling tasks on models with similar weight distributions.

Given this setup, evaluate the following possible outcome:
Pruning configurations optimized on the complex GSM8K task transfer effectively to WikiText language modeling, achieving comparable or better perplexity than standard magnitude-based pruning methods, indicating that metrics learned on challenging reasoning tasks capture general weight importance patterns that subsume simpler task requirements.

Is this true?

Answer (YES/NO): YES